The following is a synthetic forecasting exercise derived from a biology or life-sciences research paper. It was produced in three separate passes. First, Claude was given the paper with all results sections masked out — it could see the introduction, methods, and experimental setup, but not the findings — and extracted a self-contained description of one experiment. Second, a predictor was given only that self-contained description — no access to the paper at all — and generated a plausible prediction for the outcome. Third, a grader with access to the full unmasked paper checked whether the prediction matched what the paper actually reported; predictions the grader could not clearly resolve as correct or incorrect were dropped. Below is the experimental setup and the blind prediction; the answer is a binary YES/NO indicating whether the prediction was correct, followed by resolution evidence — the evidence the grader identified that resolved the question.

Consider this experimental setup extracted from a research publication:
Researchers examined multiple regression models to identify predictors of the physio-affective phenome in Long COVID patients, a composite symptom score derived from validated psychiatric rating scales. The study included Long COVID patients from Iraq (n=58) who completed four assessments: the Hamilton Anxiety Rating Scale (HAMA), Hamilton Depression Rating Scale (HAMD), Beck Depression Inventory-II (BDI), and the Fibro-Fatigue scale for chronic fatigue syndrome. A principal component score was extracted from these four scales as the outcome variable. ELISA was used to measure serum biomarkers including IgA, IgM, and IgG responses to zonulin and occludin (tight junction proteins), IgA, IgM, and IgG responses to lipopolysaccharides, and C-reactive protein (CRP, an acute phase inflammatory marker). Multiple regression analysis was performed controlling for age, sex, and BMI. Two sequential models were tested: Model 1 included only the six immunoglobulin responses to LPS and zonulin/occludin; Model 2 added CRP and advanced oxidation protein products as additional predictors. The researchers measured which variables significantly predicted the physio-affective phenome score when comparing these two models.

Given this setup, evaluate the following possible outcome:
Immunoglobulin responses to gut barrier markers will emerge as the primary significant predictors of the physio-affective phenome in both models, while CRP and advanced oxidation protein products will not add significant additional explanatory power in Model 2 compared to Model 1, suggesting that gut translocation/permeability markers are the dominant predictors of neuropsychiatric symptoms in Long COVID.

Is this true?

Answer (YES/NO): NO